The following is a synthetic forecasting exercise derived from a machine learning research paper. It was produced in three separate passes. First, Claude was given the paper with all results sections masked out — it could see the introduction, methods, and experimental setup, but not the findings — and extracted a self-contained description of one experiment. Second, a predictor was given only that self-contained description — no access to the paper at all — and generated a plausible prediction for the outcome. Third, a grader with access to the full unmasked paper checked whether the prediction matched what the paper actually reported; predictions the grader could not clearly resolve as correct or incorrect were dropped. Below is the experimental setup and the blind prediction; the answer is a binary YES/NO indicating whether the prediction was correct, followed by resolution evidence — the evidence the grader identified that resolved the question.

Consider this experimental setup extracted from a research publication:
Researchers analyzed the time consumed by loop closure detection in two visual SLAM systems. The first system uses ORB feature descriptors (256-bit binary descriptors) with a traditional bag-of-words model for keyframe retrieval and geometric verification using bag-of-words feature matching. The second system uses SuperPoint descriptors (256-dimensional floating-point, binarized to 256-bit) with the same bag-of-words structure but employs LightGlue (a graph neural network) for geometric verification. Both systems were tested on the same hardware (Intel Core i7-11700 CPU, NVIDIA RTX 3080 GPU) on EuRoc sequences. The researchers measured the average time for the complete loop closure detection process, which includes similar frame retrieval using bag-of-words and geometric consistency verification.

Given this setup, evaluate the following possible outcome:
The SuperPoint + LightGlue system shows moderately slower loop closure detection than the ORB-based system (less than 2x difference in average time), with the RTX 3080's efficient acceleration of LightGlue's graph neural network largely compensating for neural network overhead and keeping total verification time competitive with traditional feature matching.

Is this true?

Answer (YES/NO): NO